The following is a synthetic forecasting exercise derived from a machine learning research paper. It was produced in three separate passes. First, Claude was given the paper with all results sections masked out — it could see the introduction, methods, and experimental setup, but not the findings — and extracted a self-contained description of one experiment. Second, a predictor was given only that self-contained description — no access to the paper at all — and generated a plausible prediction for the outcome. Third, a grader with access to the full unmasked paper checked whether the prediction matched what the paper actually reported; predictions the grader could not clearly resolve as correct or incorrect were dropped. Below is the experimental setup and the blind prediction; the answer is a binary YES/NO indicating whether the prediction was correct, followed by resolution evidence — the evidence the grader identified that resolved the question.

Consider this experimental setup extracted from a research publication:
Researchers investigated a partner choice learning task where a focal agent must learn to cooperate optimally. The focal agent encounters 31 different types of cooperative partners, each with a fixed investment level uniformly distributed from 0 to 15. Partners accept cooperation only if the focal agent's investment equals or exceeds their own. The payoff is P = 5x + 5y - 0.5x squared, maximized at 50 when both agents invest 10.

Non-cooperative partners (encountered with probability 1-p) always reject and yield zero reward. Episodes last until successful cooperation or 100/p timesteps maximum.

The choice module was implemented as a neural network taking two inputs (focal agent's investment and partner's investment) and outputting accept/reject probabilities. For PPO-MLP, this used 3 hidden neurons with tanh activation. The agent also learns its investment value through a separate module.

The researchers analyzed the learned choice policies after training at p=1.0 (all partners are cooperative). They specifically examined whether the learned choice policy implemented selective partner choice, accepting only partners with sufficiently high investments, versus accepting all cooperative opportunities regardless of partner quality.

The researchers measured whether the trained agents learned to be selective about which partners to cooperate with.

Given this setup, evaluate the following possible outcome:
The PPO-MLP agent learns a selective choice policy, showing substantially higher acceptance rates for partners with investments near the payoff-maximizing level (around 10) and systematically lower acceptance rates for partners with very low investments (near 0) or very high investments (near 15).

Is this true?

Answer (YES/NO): NO